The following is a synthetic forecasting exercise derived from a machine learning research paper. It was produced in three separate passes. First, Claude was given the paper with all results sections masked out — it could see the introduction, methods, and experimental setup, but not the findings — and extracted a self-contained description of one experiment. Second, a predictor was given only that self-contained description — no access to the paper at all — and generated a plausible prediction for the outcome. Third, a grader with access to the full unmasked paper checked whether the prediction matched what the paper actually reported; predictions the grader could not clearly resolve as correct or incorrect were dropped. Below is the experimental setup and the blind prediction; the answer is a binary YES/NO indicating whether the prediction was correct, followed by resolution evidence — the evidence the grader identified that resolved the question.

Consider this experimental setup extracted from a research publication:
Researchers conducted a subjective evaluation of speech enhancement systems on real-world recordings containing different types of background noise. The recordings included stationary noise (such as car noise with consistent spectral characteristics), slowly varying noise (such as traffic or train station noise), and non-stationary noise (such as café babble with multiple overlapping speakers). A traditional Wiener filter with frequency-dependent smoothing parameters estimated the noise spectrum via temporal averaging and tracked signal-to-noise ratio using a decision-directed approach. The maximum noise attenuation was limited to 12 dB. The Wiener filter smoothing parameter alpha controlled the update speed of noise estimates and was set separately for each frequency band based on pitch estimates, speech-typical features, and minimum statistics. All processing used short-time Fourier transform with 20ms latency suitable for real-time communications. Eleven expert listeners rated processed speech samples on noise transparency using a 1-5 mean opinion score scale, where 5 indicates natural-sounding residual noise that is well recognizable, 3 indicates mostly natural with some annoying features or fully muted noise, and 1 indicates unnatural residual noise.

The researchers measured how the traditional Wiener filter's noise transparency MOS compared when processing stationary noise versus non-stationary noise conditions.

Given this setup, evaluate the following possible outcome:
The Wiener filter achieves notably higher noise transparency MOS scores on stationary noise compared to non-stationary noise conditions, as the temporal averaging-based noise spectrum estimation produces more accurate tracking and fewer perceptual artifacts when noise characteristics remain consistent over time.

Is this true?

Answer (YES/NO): YES